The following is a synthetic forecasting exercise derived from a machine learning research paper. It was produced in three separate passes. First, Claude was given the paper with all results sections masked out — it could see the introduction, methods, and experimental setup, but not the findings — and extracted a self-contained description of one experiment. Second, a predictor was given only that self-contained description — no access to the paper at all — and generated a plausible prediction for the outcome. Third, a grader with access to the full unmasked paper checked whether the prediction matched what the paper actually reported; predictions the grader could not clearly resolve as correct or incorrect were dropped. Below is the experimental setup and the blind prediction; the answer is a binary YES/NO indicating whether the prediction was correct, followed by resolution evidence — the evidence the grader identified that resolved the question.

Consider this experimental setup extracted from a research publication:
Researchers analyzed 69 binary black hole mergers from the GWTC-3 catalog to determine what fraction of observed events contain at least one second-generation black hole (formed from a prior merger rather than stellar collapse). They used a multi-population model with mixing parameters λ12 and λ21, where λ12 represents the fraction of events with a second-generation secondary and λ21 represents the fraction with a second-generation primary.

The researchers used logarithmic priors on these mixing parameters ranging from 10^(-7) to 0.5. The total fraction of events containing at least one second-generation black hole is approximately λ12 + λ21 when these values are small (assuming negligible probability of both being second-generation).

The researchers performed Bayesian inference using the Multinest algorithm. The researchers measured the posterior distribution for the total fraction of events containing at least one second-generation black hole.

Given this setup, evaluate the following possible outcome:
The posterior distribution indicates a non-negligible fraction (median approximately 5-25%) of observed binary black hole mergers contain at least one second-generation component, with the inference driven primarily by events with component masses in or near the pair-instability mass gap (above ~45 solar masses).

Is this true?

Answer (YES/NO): NO